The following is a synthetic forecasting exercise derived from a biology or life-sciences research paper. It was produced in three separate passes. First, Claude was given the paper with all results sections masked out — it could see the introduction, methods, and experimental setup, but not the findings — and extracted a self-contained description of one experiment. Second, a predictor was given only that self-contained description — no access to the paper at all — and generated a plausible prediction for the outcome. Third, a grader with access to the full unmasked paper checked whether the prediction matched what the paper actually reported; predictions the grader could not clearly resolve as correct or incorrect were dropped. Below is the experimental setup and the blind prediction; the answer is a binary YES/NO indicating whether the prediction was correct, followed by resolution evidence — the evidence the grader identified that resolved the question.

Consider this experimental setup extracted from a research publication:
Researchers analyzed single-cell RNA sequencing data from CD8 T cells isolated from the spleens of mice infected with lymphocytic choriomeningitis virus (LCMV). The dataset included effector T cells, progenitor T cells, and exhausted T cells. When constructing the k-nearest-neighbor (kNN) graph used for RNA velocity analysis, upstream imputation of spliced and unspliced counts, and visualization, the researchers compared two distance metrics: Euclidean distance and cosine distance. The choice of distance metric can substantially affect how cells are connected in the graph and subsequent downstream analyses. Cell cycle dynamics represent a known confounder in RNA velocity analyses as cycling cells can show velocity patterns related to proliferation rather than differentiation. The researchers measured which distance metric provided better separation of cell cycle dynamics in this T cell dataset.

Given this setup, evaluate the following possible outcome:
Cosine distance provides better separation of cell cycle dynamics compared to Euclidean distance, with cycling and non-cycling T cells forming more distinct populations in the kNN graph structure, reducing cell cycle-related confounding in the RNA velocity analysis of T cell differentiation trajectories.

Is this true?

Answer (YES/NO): YES